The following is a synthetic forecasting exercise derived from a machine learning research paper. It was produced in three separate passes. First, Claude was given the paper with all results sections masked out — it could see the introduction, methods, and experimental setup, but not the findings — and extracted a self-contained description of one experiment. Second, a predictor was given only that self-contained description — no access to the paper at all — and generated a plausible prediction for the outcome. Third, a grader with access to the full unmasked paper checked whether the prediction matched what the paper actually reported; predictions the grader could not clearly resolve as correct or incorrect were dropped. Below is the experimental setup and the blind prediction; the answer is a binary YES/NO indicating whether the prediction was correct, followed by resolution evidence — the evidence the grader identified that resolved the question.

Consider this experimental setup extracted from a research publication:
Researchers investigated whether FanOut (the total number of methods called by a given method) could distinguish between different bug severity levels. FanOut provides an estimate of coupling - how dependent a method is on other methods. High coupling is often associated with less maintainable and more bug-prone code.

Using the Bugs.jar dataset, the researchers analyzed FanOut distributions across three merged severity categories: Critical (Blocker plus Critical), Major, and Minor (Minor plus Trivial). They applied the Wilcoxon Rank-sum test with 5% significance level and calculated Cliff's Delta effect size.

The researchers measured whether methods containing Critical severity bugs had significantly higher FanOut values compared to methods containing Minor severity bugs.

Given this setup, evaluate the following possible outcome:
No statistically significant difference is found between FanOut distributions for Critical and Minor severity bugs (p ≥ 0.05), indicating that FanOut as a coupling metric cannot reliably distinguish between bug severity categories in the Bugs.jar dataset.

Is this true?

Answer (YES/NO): NO